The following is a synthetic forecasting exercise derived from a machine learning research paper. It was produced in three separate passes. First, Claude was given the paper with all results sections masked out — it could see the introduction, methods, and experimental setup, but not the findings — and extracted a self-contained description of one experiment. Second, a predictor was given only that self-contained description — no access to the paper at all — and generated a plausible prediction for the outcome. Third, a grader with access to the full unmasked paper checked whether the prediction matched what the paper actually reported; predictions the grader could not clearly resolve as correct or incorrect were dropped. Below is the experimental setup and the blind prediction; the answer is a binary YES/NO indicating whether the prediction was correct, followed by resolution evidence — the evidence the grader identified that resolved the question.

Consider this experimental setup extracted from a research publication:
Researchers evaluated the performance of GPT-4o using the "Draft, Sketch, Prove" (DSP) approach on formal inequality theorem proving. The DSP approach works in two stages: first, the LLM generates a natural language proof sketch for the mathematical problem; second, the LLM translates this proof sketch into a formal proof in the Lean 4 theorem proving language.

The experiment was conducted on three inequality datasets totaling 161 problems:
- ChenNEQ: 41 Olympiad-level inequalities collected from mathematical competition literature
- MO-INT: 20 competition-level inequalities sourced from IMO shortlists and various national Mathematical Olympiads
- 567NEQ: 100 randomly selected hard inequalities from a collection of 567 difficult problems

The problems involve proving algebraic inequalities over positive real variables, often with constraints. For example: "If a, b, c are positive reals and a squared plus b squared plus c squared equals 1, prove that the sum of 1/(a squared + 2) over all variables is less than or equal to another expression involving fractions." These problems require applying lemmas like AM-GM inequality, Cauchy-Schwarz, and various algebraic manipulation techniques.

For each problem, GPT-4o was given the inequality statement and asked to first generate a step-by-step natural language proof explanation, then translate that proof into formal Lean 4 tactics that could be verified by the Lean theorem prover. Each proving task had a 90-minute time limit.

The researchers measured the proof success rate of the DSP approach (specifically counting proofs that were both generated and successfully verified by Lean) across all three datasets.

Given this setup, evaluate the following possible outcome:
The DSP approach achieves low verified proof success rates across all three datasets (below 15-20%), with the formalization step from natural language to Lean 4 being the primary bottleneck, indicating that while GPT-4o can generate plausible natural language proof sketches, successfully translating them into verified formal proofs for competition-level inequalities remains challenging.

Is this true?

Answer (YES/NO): NO